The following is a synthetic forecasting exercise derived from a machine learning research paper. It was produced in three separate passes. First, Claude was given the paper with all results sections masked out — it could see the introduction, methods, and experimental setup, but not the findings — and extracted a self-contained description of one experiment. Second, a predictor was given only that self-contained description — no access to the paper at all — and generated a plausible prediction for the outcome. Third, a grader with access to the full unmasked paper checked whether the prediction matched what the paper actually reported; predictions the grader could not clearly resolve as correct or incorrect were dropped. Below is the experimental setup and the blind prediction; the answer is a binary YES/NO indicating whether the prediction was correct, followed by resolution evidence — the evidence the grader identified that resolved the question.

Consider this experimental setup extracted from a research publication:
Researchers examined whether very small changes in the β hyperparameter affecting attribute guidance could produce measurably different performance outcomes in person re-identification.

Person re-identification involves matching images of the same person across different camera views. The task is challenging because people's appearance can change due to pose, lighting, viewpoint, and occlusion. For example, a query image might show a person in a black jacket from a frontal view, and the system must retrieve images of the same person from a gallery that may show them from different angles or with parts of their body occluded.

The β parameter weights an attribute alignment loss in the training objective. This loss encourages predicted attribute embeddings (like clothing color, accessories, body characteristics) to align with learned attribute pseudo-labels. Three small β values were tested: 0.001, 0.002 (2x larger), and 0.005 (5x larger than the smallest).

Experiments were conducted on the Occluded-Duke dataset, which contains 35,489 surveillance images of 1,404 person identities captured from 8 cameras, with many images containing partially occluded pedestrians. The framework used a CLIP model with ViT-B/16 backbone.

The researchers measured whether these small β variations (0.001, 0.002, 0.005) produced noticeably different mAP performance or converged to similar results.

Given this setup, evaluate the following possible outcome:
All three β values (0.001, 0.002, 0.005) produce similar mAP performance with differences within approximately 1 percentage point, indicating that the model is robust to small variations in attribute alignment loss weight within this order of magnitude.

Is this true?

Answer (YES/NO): YES